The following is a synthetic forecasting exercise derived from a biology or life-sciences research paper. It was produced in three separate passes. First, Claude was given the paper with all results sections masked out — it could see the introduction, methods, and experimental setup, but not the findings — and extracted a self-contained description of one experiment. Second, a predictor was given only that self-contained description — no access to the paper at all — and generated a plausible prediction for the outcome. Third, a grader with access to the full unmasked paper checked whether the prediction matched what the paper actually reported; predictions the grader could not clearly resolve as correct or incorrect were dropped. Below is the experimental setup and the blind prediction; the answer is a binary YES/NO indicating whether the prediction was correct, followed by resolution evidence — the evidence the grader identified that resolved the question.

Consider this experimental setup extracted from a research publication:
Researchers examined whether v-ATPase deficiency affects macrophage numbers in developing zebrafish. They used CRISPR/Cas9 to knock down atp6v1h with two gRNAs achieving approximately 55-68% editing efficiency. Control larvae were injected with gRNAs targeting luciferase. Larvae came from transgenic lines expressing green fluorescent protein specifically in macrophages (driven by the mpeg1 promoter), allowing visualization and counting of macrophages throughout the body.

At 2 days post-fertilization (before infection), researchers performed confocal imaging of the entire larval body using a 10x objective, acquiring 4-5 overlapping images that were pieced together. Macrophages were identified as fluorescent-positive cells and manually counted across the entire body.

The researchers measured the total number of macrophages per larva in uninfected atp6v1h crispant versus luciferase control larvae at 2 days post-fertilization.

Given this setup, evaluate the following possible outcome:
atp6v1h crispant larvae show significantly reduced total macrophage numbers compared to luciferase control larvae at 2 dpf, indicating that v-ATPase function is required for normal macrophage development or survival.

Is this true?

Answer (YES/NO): YES